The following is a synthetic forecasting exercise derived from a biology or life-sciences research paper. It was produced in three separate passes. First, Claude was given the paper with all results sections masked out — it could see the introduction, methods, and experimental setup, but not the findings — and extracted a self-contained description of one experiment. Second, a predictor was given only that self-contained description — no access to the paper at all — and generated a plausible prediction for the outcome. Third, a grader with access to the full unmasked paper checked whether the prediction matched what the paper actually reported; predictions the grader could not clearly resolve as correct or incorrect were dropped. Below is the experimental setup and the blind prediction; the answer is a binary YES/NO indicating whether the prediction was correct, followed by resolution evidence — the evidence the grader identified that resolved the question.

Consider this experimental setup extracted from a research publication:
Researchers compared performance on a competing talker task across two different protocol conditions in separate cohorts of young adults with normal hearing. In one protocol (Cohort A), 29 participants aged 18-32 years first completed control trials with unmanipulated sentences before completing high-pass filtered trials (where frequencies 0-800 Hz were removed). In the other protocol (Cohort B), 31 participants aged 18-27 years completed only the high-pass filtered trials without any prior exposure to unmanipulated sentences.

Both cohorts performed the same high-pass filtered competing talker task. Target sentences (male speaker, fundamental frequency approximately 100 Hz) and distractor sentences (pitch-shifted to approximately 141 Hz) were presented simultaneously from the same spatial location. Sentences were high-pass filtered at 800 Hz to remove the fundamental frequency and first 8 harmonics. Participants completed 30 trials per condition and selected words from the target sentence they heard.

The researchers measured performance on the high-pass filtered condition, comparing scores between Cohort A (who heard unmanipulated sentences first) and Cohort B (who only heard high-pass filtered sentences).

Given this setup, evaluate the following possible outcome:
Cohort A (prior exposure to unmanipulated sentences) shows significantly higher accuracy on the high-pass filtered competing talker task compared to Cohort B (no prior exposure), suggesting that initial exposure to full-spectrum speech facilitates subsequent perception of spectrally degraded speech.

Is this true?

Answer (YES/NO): YES